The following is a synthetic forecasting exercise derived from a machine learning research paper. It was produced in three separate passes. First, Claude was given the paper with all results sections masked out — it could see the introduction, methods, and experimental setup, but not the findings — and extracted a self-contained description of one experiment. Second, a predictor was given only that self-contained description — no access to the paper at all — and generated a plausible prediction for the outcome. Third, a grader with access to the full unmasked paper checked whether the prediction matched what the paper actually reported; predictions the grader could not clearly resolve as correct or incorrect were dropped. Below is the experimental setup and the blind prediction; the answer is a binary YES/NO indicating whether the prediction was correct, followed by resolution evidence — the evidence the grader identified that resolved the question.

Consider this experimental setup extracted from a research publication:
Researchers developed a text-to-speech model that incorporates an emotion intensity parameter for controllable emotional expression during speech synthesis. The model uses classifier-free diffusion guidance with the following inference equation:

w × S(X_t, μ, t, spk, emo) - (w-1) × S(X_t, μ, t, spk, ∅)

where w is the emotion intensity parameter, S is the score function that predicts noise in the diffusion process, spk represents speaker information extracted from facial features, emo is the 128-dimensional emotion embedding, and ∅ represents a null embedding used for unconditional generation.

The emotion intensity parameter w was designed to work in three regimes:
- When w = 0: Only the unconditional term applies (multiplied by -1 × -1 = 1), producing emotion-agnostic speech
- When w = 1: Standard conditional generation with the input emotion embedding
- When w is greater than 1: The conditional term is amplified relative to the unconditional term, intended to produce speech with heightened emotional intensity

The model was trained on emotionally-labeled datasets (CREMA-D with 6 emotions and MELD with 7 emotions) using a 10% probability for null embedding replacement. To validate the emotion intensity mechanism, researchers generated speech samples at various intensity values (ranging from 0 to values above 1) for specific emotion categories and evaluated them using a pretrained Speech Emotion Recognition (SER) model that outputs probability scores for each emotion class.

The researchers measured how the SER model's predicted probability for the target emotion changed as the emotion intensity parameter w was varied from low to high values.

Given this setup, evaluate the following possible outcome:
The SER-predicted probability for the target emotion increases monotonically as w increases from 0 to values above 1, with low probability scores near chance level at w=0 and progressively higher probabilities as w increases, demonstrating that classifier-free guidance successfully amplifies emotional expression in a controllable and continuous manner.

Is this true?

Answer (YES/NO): YES